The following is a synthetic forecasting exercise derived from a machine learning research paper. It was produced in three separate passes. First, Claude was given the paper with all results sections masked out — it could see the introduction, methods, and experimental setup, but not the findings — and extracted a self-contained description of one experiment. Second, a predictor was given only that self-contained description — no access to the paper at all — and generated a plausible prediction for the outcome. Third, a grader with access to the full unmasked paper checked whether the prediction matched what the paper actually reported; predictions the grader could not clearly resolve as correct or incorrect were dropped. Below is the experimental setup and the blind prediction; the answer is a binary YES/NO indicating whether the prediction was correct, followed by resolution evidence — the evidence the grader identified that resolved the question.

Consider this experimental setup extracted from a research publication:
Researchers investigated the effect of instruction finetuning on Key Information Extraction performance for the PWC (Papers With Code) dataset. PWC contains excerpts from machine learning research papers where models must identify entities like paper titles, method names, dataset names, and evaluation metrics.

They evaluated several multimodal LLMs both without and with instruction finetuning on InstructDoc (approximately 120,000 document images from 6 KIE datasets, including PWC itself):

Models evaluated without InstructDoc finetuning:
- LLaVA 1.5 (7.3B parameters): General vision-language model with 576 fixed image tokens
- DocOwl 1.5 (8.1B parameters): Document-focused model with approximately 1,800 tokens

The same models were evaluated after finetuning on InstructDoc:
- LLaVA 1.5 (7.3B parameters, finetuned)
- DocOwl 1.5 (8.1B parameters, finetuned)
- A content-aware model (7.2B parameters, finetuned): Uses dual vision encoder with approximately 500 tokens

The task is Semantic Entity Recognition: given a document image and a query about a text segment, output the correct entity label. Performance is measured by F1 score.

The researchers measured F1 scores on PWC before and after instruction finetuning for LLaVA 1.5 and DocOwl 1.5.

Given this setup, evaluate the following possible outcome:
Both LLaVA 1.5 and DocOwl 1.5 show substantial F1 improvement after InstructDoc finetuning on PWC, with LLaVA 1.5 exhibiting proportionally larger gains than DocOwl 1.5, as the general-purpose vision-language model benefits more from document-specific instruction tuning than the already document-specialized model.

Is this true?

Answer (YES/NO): NO